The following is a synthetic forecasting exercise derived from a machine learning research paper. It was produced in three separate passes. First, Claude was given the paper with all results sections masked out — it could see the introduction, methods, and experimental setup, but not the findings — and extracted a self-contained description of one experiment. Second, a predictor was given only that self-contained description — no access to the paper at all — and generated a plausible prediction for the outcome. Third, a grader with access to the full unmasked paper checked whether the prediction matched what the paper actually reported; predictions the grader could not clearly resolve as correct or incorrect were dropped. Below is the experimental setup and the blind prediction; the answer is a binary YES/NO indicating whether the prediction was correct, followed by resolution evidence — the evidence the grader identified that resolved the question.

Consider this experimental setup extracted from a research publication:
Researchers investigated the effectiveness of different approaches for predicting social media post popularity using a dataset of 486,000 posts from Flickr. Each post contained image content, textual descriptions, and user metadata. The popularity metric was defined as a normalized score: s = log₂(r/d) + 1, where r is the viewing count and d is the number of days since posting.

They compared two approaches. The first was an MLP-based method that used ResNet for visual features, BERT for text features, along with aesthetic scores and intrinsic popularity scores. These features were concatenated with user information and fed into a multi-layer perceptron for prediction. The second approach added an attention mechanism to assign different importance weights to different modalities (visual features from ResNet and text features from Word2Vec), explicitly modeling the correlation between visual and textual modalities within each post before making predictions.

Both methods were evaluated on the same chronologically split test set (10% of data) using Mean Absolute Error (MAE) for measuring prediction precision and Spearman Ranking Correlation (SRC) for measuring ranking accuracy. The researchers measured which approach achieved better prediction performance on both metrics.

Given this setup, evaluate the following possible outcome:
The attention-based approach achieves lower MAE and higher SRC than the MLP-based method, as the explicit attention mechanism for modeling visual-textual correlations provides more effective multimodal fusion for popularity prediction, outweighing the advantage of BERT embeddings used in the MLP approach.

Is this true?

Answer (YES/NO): YES